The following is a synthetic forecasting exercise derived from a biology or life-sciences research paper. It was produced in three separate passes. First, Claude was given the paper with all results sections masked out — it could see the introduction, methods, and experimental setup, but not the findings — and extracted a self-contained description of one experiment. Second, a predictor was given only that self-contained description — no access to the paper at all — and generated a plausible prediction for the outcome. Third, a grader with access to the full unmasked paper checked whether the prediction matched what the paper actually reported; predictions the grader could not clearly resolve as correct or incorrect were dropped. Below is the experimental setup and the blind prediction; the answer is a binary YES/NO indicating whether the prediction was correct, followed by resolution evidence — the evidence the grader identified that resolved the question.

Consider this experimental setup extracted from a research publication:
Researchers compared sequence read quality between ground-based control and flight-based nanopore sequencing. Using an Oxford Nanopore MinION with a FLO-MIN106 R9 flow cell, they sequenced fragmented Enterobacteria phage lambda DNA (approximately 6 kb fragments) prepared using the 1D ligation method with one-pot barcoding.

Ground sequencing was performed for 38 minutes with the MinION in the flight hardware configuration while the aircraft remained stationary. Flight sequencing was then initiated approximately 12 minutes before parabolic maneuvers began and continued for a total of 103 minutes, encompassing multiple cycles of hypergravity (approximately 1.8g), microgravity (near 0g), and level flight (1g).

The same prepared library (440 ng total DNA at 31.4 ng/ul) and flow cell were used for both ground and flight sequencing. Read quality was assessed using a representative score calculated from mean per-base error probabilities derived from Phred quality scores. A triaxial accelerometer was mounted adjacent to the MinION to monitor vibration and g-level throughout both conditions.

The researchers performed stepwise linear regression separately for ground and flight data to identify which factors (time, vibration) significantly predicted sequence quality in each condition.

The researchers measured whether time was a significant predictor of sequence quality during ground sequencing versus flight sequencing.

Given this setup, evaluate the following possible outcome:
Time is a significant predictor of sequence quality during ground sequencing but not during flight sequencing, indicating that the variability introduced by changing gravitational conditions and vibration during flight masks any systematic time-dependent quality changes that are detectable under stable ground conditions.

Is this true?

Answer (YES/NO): NO